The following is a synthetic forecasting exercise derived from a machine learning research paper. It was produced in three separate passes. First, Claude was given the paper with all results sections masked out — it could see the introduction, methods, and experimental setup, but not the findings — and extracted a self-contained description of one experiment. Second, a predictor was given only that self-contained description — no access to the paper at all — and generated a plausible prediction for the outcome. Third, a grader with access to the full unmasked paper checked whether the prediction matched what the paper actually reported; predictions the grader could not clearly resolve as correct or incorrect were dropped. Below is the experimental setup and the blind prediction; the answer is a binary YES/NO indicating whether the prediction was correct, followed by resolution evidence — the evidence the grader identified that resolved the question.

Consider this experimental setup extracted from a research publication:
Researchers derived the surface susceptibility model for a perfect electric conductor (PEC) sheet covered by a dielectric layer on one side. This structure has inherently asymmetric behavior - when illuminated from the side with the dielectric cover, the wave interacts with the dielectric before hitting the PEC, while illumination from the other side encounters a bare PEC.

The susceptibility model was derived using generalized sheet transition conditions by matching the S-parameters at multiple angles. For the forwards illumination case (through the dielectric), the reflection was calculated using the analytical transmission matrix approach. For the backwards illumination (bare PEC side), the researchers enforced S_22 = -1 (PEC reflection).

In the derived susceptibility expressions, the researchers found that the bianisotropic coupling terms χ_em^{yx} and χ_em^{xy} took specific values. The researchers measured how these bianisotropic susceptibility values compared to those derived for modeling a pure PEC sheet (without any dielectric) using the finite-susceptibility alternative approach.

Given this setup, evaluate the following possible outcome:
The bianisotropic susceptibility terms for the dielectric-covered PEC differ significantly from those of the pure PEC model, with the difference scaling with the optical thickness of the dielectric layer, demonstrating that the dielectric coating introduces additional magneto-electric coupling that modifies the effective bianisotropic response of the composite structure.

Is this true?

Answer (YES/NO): NO